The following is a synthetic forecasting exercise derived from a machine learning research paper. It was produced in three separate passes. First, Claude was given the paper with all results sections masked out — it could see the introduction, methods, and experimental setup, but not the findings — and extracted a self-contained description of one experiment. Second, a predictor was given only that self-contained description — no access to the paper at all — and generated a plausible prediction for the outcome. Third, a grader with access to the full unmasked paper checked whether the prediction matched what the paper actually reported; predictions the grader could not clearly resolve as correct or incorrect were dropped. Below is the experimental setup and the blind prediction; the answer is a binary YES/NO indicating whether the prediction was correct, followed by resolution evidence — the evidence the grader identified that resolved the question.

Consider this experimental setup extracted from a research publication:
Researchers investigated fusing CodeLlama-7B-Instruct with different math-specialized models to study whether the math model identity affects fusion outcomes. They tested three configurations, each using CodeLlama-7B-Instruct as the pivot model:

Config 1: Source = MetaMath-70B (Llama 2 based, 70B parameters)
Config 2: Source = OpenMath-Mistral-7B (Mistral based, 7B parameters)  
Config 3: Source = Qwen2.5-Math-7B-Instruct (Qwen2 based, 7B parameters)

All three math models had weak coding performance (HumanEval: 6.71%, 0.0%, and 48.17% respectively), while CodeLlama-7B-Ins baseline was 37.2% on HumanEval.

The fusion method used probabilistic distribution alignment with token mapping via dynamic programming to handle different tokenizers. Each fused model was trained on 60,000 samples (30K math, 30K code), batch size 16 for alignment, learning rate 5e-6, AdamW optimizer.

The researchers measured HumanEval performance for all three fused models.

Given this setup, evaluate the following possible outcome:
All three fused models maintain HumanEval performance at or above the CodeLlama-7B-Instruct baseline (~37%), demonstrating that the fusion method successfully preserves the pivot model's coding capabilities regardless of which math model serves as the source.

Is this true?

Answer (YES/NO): YES